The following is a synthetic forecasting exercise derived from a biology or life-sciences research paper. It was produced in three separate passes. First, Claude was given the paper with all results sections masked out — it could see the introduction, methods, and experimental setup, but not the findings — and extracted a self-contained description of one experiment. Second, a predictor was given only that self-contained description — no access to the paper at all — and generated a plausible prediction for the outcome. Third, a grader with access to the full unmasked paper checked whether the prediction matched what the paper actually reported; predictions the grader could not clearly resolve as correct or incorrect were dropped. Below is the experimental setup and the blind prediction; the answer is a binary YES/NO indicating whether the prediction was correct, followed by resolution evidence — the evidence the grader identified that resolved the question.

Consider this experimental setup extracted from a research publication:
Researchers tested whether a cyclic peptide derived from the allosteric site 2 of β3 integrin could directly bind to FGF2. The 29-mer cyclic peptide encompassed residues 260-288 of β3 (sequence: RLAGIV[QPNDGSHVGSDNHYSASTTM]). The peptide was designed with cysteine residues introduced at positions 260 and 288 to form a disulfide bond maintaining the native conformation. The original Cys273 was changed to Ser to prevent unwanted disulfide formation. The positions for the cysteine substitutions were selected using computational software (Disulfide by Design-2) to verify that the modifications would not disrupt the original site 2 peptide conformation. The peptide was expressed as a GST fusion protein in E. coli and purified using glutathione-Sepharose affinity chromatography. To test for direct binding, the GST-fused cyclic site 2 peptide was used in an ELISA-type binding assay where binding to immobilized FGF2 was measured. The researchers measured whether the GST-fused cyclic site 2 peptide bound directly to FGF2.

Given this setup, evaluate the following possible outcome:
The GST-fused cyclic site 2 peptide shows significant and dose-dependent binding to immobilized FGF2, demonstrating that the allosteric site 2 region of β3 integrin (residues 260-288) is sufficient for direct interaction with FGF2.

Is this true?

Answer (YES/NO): NO